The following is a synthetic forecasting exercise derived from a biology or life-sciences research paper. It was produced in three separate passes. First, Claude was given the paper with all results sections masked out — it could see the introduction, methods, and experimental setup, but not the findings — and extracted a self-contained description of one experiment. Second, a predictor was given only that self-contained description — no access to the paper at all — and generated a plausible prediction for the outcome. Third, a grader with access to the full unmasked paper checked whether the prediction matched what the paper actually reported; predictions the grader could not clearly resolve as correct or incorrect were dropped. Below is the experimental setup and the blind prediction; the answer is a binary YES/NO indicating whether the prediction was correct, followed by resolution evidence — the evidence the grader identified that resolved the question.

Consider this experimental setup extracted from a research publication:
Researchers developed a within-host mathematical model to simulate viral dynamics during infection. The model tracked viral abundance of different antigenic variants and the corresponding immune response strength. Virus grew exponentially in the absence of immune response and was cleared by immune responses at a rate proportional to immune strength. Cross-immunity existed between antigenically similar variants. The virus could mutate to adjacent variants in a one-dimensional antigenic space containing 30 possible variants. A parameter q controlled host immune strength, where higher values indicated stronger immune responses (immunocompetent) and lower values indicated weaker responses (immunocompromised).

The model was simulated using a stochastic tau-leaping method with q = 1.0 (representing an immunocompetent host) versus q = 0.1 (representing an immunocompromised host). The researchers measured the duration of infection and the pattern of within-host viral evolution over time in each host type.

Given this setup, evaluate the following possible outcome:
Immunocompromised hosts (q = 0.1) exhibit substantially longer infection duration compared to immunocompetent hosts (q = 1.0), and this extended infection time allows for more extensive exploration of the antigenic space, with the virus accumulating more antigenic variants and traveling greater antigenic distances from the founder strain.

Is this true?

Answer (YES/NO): YES